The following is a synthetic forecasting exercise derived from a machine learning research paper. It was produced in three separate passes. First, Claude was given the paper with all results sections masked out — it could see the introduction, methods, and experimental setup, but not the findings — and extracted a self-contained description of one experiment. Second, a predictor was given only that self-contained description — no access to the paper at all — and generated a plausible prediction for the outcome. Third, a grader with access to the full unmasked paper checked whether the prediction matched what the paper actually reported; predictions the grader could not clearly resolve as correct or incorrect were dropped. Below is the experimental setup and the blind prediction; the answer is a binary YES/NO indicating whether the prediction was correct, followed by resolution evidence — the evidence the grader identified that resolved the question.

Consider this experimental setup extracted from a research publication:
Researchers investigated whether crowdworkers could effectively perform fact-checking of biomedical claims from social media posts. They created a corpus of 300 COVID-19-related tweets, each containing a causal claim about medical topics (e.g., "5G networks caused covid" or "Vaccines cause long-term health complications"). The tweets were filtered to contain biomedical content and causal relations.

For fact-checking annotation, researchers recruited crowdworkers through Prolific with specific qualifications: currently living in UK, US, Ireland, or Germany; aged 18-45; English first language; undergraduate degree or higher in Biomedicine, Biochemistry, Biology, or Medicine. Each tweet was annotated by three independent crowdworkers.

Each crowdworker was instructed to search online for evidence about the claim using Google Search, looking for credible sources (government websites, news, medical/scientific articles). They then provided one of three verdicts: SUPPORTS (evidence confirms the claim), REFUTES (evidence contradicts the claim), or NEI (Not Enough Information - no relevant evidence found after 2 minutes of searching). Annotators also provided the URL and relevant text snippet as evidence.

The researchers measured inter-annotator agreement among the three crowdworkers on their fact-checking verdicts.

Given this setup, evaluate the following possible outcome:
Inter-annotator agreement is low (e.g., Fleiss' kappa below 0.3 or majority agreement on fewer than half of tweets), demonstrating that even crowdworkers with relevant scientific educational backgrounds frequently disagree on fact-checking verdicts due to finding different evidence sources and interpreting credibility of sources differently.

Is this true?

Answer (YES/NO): NO